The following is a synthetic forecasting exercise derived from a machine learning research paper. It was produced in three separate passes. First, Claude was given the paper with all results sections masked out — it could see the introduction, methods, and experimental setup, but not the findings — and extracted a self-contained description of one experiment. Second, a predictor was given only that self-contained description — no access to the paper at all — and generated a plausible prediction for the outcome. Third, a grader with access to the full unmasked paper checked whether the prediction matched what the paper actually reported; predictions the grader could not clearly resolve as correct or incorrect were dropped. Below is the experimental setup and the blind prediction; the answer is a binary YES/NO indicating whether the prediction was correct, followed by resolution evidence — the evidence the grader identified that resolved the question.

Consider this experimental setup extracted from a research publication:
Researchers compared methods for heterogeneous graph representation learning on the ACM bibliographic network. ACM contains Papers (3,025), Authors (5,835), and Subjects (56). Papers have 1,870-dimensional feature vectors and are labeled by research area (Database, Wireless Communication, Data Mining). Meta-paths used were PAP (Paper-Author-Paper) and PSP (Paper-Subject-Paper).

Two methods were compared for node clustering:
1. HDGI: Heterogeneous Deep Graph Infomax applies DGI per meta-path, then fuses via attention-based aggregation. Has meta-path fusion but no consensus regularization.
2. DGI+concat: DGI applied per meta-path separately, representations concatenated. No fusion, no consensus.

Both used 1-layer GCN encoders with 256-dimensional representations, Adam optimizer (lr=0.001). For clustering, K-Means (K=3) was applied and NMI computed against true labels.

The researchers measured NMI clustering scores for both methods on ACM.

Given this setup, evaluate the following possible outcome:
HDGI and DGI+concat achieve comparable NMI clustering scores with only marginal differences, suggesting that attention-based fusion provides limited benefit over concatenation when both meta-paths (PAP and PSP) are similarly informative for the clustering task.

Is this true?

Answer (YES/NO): NO